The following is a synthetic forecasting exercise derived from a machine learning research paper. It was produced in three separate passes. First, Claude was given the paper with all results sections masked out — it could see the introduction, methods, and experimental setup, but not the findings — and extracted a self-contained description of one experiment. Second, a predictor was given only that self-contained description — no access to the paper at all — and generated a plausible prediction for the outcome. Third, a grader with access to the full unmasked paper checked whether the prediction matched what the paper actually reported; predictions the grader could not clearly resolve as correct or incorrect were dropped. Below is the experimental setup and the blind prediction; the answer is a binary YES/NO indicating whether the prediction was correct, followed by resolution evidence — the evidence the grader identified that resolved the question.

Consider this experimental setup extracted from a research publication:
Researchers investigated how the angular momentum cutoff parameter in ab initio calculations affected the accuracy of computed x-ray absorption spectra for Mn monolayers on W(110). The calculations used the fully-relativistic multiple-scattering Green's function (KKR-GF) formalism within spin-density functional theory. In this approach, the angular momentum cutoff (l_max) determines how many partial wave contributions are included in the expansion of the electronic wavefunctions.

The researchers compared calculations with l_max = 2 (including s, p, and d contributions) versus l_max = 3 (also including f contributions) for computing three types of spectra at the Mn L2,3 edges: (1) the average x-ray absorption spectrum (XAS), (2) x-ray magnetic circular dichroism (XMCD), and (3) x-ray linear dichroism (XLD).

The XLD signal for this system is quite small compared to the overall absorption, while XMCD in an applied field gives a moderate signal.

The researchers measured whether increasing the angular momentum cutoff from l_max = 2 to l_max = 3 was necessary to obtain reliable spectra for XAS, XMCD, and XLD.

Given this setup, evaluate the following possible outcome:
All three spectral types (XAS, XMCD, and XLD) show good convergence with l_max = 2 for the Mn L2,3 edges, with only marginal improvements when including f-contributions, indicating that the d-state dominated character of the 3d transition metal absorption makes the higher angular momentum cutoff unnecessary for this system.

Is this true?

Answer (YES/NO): NO